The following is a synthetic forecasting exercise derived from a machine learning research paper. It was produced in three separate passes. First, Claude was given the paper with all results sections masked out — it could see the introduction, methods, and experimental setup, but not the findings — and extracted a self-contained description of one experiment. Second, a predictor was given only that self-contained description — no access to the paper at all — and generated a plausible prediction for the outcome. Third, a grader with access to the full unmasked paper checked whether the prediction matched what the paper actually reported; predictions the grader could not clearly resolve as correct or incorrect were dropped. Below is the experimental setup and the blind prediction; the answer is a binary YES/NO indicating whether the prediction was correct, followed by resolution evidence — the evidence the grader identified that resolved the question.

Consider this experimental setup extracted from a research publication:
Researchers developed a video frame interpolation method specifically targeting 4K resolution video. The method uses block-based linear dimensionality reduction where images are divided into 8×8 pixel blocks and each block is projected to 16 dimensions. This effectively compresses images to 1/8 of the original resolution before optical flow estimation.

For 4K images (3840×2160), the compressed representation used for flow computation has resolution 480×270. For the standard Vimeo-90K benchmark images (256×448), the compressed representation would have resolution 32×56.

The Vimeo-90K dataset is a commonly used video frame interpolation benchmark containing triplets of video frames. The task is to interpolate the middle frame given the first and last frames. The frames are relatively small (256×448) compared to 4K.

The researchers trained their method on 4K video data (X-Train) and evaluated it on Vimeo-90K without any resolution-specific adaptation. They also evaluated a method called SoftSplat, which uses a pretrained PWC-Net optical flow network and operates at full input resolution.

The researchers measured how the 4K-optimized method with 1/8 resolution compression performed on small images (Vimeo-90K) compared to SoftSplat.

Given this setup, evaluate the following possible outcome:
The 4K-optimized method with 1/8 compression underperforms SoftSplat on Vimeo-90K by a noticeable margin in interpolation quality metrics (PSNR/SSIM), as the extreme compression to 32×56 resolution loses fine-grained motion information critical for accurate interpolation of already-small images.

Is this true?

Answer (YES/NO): YES